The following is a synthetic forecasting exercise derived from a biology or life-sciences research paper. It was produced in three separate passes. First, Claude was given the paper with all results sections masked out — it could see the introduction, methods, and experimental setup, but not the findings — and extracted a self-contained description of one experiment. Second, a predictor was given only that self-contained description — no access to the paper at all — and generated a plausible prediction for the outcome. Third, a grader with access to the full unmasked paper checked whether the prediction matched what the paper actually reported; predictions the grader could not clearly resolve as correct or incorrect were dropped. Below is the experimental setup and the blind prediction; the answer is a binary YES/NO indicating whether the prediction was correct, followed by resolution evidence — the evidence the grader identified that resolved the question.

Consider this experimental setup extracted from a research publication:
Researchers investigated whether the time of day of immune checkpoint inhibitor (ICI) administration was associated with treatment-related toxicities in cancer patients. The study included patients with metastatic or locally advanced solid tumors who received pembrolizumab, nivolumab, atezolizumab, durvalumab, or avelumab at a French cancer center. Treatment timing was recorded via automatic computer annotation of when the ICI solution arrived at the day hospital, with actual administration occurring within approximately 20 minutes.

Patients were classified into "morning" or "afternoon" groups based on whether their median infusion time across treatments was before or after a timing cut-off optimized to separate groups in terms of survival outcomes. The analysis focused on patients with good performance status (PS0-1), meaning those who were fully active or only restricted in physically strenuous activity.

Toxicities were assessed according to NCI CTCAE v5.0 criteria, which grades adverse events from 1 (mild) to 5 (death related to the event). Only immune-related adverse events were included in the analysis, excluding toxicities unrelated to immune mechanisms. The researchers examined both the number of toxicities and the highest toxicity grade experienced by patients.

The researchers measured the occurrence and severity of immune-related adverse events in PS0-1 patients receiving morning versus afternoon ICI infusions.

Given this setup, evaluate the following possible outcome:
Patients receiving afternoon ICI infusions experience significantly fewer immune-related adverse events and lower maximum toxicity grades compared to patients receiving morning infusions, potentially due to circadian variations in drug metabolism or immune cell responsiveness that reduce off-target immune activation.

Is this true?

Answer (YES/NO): YES